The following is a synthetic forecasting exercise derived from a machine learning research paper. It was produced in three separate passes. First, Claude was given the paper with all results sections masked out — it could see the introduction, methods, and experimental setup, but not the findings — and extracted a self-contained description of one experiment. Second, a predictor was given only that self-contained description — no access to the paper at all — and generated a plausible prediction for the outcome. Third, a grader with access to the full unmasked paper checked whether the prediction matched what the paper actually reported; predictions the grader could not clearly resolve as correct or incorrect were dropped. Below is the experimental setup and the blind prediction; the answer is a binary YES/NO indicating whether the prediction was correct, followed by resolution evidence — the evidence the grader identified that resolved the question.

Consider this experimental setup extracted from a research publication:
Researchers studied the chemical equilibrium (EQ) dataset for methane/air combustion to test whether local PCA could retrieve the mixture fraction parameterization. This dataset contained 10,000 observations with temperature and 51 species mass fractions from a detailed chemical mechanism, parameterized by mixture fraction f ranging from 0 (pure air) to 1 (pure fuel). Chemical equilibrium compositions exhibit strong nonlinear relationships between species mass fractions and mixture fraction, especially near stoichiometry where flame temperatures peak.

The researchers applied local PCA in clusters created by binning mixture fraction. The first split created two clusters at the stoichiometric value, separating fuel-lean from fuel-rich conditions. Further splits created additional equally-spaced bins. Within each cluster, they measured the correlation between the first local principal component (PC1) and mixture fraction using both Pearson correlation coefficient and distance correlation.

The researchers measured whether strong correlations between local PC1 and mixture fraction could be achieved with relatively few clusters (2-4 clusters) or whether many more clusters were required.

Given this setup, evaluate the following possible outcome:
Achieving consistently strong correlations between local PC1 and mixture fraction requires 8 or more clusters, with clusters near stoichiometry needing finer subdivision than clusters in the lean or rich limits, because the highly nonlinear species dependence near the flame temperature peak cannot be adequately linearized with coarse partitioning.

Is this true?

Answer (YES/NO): NO